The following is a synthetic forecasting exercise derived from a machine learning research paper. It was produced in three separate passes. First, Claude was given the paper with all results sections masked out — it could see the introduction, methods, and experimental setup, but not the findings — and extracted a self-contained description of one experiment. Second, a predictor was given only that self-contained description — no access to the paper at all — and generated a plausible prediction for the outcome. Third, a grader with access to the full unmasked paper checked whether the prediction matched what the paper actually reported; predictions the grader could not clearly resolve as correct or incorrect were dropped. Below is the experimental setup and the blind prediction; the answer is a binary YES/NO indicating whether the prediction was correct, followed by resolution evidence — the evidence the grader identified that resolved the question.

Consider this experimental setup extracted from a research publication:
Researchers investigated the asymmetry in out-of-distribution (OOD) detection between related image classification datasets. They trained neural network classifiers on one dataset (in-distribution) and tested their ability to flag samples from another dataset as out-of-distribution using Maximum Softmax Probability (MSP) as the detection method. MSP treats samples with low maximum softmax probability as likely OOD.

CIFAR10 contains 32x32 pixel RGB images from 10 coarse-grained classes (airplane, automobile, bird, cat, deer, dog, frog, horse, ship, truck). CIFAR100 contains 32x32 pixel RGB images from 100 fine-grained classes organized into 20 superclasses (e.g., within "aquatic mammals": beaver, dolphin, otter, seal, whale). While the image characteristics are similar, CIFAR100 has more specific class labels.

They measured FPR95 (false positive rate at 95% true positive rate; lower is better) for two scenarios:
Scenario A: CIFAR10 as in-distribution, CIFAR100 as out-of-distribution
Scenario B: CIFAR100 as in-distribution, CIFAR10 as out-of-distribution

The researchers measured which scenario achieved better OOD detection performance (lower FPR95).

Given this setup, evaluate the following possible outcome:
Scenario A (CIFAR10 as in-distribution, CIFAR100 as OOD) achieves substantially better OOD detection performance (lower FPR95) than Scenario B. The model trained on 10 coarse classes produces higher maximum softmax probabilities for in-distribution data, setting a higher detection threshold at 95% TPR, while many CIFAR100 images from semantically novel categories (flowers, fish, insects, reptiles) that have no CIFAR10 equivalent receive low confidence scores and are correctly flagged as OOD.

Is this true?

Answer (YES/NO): NO